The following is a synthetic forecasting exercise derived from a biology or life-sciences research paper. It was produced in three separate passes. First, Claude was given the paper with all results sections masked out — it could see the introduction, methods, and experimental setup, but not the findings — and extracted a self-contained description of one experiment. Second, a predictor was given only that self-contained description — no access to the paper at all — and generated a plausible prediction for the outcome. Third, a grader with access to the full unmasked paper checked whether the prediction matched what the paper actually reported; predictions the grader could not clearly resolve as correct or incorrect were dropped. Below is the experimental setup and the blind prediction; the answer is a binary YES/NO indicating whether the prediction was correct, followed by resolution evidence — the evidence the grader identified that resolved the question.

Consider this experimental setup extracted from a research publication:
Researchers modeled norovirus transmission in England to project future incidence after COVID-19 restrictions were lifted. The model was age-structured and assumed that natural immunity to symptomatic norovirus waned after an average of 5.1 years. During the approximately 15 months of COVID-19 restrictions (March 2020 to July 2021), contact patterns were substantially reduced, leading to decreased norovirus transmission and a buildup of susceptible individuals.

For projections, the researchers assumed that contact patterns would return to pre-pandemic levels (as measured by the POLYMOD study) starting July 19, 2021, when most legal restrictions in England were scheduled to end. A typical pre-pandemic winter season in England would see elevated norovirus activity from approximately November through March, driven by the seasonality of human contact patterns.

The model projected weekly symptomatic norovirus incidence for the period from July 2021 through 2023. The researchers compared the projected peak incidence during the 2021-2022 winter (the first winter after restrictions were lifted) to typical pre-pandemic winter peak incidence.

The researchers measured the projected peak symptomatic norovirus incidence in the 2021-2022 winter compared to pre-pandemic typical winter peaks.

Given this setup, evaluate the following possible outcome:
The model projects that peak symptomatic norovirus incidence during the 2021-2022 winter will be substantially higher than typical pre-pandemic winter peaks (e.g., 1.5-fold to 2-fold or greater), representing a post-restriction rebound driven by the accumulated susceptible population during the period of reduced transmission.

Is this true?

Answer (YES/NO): YES